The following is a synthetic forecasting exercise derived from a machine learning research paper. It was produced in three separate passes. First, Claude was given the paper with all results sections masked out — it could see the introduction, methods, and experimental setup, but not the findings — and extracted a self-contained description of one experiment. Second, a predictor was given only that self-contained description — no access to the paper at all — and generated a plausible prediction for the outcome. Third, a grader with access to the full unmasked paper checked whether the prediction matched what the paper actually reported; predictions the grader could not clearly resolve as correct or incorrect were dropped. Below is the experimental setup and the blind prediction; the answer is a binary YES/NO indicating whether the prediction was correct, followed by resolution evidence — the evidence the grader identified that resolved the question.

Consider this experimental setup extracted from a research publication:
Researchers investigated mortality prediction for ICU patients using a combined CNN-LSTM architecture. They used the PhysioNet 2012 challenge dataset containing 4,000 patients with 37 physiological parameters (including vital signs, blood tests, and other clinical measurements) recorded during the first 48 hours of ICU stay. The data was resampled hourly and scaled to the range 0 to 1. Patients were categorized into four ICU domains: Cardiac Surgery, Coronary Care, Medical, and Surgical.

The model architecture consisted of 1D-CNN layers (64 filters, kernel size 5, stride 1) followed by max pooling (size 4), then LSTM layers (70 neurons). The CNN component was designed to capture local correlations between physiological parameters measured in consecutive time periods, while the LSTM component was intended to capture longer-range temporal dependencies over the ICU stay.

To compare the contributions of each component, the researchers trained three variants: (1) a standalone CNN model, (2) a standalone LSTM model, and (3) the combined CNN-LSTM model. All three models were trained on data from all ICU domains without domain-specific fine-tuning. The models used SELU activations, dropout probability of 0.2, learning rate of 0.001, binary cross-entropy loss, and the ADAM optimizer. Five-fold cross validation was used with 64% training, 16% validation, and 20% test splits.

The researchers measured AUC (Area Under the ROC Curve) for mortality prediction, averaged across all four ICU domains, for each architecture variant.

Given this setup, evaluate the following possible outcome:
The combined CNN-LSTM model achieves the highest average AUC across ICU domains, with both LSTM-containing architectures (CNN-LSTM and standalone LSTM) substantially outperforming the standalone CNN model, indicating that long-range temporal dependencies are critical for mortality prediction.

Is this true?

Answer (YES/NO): NO